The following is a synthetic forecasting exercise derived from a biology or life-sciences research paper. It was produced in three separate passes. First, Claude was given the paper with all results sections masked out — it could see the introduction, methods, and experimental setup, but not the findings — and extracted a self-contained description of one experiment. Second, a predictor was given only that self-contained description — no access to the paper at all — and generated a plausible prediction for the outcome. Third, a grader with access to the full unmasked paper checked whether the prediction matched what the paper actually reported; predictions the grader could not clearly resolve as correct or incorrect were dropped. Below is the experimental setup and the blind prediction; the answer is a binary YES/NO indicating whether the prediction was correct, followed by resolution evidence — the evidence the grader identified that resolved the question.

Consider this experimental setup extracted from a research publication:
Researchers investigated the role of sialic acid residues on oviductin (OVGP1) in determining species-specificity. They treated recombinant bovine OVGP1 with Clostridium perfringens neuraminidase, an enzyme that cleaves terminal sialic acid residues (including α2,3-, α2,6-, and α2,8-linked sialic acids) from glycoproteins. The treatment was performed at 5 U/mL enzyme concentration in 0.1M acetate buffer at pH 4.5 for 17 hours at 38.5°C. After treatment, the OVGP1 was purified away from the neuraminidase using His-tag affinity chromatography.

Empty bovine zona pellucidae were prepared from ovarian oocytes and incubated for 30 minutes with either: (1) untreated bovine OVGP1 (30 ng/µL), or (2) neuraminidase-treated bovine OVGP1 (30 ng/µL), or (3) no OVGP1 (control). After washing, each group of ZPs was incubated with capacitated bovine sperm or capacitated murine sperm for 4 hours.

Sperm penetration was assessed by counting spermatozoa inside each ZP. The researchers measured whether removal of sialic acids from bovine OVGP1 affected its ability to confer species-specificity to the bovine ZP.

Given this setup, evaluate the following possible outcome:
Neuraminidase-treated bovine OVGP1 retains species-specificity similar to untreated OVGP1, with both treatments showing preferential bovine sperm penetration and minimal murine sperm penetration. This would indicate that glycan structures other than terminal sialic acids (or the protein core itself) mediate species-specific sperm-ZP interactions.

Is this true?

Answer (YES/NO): NO